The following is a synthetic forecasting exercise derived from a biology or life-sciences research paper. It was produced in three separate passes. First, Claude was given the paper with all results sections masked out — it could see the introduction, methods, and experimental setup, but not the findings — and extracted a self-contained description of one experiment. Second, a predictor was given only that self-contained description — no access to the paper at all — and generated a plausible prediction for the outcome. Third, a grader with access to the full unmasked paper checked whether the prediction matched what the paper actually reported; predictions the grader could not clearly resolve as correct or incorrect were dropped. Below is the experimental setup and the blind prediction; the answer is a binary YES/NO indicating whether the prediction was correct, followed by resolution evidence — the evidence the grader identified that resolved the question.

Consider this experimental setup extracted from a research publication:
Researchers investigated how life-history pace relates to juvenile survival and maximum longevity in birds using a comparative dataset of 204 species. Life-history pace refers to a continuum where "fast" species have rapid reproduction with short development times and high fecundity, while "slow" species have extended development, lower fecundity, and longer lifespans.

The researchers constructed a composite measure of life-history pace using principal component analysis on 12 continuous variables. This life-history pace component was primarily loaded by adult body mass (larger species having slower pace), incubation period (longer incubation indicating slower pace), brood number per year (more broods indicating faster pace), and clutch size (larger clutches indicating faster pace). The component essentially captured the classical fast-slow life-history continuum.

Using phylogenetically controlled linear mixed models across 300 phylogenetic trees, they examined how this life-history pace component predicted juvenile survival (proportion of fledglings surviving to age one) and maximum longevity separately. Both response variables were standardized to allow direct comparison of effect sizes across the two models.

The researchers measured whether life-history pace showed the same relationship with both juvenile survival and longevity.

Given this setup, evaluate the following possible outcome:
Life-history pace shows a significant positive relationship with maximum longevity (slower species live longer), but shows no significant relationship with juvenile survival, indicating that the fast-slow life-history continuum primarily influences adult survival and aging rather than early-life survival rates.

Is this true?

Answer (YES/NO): NO